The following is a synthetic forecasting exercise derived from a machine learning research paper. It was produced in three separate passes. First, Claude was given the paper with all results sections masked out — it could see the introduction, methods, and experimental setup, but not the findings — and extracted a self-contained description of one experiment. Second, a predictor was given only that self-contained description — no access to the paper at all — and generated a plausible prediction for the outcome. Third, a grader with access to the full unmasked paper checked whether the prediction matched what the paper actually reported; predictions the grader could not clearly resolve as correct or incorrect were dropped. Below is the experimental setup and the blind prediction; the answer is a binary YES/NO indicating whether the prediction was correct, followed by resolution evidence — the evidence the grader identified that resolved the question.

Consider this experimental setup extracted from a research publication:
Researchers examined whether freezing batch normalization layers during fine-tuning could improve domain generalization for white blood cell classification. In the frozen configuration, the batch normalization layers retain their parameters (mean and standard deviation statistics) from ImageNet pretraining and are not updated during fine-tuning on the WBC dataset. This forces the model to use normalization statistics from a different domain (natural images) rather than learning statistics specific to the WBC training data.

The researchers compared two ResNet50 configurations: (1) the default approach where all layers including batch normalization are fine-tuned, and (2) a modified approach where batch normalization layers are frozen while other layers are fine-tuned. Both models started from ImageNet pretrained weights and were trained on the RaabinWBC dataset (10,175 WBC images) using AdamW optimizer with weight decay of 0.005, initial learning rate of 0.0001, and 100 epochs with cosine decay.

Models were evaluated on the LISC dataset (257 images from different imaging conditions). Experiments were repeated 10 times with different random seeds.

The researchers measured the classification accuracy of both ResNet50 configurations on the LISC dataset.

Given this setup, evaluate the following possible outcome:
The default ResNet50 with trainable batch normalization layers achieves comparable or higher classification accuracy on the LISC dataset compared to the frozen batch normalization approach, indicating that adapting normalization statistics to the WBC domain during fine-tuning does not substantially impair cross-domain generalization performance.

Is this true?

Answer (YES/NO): NO